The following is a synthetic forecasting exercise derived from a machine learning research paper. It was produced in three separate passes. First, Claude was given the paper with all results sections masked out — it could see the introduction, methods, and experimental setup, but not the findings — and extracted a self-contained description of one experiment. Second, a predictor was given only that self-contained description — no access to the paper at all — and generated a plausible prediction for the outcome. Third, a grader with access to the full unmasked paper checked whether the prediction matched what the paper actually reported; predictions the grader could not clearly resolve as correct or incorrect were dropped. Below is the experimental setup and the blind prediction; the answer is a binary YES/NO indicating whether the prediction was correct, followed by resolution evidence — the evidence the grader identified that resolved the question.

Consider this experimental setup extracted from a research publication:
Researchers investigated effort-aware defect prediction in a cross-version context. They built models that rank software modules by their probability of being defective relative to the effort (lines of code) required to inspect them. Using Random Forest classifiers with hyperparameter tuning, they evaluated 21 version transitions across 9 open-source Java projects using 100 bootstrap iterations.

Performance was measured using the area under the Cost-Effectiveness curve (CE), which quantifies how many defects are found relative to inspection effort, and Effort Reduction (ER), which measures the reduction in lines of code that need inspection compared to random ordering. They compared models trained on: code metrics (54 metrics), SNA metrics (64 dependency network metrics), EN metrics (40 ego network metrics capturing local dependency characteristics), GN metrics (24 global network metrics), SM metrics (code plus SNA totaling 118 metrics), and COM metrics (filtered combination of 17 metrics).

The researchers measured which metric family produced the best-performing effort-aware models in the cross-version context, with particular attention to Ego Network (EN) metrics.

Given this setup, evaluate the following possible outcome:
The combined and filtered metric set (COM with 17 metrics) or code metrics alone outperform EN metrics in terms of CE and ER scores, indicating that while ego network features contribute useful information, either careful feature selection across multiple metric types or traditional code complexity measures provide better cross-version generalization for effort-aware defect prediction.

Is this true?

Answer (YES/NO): NO